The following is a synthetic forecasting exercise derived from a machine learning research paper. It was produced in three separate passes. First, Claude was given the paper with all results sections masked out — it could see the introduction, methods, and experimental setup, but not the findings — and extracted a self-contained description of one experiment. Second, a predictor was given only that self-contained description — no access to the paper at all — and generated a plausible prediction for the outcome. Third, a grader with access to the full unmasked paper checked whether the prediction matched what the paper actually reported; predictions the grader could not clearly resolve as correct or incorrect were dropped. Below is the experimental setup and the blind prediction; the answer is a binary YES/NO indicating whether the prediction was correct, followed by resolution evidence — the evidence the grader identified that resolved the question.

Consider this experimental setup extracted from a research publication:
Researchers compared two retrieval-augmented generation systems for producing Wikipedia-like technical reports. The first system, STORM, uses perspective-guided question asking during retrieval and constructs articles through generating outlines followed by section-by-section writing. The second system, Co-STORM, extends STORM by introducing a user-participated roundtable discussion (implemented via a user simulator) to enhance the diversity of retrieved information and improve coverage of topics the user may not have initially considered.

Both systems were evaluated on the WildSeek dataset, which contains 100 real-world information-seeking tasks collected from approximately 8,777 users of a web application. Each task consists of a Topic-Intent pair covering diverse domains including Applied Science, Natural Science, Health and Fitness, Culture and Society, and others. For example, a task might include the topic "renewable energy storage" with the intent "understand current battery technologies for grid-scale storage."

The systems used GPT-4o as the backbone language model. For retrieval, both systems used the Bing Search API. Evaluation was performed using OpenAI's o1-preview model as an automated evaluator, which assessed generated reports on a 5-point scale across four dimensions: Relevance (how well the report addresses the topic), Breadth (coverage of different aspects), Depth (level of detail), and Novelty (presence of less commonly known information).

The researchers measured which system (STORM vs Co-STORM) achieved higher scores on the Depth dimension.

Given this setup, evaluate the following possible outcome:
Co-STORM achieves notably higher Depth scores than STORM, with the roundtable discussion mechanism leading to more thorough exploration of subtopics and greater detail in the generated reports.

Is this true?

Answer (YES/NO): NO